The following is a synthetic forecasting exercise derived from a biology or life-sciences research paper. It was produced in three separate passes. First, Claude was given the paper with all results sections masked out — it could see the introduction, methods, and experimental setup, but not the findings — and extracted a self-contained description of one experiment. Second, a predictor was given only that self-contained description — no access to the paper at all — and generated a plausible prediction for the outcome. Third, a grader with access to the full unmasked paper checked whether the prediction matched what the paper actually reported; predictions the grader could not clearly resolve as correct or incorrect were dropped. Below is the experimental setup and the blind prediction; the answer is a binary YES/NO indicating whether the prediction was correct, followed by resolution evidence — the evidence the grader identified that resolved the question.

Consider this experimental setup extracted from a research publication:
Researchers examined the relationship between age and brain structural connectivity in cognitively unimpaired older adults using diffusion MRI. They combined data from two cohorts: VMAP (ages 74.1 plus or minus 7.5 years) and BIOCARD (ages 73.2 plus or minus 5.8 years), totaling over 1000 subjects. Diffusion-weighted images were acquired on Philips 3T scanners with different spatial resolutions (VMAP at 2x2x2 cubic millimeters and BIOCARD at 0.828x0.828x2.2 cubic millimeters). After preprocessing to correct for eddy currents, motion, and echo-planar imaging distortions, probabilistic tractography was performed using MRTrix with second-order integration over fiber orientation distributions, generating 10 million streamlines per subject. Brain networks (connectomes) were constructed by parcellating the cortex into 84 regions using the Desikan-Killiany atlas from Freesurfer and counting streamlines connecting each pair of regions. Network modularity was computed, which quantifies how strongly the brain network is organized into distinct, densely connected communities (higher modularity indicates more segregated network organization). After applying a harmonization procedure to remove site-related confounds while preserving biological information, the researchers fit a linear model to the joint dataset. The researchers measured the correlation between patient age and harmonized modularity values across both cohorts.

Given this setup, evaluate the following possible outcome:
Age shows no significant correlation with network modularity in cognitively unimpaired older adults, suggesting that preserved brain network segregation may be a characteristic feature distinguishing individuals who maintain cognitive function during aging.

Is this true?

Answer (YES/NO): NO